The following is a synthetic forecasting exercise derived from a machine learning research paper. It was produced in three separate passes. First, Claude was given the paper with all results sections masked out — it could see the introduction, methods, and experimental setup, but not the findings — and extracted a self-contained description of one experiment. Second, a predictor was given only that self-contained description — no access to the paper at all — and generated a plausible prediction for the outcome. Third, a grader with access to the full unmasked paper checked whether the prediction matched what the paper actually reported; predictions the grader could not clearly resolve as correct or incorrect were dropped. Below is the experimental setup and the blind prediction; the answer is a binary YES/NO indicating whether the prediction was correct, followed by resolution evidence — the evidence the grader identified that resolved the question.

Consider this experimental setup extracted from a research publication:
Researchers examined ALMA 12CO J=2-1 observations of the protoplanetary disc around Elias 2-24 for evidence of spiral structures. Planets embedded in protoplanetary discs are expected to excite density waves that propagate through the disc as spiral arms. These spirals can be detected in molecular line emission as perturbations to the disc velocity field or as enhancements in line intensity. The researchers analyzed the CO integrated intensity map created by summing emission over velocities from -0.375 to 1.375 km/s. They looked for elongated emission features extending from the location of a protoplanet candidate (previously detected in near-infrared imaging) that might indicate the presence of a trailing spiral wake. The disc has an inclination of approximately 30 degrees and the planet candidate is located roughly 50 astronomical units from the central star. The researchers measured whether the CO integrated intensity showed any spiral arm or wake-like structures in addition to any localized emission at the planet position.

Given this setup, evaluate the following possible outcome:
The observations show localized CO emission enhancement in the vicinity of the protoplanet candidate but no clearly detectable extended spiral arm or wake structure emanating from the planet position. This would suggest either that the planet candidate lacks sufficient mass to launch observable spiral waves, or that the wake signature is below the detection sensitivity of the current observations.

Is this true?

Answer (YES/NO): NO